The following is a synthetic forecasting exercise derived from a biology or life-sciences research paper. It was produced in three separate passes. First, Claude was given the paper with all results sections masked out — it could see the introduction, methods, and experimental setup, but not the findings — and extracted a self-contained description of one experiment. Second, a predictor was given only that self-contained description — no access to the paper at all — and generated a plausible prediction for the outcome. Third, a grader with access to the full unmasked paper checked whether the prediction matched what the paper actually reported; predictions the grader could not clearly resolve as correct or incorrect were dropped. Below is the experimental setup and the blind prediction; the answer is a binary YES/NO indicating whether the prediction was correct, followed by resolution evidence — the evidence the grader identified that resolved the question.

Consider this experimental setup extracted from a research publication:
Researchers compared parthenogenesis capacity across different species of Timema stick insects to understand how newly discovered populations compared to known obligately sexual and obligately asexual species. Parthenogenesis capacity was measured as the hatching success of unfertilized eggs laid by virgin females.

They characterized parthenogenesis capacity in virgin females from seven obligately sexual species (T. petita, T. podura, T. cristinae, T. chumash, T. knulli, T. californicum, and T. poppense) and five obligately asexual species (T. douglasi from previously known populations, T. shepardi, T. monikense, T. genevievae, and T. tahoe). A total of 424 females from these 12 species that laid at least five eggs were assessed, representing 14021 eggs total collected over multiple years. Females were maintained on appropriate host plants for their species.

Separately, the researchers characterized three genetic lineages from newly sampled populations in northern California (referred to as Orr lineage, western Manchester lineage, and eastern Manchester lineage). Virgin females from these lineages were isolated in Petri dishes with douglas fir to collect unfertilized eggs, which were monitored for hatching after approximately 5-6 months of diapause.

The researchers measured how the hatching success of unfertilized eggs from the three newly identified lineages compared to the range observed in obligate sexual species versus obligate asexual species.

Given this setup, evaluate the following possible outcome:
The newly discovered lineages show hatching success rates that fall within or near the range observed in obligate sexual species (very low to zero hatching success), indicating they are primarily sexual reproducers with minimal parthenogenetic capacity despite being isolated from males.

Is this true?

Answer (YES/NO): NO